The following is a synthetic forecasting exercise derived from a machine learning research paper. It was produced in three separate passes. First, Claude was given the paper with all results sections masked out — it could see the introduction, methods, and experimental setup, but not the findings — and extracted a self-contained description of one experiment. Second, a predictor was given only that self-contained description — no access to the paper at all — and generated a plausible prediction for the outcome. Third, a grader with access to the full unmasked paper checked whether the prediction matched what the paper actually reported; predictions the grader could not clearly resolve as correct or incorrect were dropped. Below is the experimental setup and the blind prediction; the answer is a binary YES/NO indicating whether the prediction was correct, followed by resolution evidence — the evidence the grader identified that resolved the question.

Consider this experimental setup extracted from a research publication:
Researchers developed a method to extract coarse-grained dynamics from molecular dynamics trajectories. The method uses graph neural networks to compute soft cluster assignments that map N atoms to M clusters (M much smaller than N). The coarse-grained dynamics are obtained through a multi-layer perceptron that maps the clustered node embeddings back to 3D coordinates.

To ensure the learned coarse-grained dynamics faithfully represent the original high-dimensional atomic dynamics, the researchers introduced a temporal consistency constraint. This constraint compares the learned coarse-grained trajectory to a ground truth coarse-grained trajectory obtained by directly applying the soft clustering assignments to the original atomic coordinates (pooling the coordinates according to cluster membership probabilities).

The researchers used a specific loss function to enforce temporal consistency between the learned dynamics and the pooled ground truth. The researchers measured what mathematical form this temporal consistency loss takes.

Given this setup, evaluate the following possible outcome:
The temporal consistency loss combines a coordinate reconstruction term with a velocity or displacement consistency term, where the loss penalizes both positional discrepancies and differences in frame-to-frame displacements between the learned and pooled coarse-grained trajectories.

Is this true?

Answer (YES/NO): NO